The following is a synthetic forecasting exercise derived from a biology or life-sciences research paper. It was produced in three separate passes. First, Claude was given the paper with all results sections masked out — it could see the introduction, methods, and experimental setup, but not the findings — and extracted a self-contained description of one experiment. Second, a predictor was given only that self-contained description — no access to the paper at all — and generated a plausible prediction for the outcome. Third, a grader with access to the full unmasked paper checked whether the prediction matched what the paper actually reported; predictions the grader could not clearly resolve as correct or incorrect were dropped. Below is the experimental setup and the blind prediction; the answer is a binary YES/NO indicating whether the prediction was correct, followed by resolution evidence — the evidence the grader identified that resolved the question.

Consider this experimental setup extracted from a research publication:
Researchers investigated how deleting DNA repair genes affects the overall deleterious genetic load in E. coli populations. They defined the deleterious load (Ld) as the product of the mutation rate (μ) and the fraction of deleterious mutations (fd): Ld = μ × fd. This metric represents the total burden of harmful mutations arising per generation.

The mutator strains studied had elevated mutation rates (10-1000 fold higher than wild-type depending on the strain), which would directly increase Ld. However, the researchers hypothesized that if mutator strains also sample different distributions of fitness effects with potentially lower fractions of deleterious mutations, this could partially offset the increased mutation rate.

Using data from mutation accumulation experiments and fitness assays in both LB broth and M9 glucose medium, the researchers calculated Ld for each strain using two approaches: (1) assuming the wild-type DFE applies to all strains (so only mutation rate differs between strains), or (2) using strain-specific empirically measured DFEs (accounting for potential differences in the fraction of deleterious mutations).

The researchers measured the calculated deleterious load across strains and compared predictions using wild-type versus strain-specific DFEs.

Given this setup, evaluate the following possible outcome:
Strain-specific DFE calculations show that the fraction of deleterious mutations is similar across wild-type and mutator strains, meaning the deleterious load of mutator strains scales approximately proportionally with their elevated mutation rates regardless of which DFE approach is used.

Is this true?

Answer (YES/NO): NO